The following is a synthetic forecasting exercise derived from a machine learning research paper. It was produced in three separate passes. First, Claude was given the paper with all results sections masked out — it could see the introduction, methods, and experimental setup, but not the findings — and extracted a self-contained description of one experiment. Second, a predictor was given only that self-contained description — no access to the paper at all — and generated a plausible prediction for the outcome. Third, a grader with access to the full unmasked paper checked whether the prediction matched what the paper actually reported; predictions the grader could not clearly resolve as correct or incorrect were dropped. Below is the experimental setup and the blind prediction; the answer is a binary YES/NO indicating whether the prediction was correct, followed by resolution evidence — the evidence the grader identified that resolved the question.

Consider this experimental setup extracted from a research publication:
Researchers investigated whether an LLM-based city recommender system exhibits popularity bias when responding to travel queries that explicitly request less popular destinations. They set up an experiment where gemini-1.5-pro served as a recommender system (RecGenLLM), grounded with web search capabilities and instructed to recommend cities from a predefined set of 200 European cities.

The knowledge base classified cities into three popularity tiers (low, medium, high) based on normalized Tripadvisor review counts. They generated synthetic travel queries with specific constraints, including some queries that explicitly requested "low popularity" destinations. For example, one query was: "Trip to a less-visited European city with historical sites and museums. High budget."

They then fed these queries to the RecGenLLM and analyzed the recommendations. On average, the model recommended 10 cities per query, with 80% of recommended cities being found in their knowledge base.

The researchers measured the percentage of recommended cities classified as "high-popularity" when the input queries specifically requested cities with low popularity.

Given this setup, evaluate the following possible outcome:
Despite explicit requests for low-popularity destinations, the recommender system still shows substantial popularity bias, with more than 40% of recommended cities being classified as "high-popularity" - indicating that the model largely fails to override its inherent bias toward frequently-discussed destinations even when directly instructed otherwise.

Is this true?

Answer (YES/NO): YES